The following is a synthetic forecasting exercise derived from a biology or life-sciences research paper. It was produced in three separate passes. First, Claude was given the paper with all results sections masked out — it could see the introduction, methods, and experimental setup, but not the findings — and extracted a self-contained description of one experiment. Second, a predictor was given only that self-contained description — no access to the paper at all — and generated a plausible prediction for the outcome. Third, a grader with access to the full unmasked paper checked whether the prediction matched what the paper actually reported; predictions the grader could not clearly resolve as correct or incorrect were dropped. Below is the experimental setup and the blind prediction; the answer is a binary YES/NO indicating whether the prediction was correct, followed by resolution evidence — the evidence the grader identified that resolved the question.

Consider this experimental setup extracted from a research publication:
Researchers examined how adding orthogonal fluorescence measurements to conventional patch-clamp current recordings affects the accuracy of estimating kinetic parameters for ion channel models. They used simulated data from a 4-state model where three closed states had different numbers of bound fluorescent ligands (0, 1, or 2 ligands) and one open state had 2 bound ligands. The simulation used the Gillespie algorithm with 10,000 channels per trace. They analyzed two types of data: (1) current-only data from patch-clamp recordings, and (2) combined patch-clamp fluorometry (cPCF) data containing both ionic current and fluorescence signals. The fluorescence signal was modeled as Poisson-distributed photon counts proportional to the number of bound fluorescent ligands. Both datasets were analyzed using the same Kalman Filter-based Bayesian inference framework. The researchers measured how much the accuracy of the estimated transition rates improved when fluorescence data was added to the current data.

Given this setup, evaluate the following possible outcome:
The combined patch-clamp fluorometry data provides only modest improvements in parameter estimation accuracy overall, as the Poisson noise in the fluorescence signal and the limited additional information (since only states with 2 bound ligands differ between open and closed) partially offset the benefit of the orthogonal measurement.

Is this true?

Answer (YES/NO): NO